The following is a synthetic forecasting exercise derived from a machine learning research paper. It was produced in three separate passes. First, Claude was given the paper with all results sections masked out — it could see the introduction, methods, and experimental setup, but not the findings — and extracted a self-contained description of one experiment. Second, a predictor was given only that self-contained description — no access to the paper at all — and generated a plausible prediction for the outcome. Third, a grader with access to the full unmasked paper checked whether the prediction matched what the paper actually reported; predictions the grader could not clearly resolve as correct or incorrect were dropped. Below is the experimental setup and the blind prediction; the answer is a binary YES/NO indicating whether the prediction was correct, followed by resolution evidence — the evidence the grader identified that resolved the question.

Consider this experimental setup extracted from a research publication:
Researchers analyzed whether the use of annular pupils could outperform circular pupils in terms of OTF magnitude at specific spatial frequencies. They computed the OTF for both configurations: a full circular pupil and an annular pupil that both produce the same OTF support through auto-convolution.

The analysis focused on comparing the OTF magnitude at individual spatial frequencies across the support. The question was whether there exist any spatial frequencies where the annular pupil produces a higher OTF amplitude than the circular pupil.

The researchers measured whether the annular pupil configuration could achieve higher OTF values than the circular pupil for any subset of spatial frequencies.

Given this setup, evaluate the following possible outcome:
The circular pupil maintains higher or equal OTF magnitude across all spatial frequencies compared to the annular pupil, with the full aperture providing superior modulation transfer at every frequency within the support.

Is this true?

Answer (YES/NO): NO